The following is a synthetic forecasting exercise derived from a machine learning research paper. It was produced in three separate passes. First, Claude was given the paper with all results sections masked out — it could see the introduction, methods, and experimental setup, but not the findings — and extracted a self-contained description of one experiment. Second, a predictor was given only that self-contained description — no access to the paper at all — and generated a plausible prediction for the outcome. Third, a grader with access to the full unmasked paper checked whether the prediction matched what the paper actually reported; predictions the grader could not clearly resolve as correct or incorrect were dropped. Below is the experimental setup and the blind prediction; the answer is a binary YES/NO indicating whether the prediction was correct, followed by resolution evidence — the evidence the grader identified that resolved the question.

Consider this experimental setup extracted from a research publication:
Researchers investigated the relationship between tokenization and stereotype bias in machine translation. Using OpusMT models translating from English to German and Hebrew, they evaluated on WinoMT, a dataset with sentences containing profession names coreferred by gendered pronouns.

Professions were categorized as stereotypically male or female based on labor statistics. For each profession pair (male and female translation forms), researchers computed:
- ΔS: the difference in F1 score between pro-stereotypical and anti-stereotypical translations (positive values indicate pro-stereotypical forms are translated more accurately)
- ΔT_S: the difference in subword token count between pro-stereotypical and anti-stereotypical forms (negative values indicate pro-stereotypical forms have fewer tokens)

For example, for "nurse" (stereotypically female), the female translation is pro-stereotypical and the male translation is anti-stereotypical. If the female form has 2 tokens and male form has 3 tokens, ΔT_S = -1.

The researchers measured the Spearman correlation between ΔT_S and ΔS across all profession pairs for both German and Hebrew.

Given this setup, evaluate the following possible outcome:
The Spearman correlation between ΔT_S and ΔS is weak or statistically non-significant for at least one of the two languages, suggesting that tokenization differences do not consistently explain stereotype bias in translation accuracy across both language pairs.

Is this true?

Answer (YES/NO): NO